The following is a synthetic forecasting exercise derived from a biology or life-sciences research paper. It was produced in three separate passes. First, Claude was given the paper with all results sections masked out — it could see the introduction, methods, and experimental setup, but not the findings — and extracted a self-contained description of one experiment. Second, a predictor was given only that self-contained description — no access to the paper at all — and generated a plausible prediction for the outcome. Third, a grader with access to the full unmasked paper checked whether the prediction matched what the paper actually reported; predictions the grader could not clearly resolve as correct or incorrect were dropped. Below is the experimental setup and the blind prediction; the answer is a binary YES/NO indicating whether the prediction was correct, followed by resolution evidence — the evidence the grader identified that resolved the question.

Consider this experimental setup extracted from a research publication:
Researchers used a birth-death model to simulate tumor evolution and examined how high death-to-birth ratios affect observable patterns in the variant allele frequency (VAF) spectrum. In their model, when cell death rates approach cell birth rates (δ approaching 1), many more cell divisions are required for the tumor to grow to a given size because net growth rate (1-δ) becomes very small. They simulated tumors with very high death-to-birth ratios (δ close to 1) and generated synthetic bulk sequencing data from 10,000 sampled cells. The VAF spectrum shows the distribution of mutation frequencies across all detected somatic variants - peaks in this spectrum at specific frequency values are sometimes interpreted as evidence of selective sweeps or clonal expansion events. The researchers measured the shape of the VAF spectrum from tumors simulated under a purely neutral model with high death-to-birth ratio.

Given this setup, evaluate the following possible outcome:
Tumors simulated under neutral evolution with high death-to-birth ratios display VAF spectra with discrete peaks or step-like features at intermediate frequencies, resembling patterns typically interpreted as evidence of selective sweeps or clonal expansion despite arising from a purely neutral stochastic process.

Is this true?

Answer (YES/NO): YES